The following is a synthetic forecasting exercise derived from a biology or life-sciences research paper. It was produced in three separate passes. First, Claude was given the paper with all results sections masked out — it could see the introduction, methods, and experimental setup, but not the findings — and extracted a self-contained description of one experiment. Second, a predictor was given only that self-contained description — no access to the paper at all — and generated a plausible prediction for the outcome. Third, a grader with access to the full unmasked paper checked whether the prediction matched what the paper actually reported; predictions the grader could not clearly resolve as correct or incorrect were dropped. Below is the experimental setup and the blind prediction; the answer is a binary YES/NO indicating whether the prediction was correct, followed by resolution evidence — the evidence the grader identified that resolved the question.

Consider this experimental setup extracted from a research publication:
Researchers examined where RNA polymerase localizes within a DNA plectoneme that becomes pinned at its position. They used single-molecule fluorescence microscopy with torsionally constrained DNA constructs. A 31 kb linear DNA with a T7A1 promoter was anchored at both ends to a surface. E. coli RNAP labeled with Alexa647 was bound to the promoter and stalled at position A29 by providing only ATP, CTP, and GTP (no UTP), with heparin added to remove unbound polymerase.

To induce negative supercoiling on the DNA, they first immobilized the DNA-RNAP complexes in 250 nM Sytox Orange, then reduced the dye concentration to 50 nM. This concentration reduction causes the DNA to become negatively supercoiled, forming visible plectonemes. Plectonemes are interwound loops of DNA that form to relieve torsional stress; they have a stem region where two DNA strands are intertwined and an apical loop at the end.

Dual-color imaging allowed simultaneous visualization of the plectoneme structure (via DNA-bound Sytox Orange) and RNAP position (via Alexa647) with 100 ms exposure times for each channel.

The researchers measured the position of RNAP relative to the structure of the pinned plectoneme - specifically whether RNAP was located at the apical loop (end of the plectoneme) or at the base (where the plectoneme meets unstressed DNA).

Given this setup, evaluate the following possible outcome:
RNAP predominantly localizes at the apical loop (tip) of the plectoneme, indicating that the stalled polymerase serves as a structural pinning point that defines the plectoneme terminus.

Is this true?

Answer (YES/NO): YES